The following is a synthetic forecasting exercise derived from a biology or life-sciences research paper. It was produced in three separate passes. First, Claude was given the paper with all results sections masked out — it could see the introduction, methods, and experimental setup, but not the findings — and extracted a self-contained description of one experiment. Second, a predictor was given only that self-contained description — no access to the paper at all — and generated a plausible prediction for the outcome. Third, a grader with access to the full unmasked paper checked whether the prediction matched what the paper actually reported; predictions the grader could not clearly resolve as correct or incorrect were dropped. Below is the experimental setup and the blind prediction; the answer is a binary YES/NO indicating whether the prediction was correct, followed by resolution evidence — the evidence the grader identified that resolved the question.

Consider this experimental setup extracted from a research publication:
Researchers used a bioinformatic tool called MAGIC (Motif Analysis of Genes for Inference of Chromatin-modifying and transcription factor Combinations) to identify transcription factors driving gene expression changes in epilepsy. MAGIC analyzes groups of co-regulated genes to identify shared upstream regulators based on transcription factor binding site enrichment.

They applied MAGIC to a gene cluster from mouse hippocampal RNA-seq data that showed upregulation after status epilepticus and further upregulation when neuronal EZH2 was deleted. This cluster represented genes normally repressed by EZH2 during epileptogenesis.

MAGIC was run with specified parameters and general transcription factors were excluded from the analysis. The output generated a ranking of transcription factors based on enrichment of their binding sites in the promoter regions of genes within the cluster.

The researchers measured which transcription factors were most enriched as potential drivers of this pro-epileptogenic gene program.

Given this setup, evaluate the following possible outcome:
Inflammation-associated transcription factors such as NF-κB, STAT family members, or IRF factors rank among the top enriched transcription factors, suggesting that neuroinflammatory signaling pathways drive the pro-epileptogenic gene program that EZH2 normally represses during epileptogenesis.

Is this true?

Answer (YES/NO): YES